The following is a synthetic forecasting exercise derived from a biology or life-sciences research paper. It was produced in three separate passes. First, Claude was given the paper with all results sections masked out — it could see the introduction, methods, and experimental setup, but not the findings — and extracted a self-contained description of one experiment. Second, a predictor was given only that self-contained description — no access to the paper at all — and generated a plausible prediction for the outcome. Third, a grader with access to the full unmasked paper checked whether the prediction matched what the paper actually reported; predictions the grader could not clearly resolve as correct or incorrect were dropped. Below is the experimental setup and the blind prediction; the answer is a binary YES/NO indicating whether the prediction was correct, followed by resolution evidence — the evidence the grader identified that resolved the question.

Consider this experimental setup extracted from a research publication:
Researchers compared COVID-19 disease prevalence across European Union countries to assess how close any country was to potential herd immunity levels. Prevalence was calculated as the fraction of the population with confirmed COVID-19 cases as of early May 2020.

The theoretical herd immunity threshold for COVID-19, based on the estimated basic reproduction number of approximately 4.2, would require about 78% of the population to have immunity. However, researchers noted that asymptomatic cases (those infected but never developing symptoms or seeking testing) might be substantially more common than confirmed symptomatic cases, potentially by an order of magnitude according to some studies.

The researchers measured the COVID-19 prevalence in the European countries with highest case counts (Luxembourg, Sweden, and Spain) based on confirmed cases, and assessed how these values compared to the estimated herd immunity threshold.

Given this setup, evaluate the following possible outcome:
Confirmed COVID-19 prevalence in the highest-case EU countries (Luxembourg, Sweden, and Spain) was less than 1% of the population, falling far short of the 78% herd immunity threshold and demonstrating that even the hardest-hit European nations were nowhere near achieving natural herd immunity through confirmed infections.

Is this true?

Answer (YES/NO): YES